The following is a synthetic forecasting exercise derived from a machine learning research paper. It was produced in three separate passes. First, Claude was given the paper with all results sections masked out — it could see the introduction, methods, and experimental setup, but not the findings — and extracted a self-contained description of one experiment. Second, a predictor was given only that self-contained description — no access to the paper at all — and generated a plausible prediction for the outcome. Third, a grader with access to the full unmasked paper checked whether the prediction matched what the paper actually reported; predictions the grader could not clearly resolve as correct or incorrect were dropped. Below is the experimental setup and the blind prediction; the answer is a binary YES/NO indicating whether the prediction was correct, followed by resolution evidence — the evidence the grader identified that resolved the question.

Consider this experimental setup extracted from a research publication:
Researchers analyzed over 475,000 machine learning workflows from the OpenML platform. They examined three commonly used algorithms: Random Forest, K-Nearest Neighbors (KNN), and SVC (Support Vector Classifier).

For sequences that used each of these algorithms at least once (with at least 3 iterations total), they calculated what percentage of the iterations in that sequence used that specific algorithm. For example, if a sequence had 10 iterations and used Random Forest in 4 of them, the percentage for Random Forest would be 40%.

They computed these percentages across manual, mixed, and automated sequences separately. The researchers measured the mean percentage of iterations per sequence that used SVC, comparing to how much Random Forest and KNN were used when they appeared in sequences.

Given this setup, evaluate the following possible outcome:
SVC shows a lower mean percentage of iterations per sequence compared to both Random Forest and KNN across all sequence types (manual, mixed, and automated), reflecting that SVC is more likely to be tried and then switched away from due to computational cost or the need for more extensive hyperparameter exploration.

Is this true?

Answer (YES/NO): YES